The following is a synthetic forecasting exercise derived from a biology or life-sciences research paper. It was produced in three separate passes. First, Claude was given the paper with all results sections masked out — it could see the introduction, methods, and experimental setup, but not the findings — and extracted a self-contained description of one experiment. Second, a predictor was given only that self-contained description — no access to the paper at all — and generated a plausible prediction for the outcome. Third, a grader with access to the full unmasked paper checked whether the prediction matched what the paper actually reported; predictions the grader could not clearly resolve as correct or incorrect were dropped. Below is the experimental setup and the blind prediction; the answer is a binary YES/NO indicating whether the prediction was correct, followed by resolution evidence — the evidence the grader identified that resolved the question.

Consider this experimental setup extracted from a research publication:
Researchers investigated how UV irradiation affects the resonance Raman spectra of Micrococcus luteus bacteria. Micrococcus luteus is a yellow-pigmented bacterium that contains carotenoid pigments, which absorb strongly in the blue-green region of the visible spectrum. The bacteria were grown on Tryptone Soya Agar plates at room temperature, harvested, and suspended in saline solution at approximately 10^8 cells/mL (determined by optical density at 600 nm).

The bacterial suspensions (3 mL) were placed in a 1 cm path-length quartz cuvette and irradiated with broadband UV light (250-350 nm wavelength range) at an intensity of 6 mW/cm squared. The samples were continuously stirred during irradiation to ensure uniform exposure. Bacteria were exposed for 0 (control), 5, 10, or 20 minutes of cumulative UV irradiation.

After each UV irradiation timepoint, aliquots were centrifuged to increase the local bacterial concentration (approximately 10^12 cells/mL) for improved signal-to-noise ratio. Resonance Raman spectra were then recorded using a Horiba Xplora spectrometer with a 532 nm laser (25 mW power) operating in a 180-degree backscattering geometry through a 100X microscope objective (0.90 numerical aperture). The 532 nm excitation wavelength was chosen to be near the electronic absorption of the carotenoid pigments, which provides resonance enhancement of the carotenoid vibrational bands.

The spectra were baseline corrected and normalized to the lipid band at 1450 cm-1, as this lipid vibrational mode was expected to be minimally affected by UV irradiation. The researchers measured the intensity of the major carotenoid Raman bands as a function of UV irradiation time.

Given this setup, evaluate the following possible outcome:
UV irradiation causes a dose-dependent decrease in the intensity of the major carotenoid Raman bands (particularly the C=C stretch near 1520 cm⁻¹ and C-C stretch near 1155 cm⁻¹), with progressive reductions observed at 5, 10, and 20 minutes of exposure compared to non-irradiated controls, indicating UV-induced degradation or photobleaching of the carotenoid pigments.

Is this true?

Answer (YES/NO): YES